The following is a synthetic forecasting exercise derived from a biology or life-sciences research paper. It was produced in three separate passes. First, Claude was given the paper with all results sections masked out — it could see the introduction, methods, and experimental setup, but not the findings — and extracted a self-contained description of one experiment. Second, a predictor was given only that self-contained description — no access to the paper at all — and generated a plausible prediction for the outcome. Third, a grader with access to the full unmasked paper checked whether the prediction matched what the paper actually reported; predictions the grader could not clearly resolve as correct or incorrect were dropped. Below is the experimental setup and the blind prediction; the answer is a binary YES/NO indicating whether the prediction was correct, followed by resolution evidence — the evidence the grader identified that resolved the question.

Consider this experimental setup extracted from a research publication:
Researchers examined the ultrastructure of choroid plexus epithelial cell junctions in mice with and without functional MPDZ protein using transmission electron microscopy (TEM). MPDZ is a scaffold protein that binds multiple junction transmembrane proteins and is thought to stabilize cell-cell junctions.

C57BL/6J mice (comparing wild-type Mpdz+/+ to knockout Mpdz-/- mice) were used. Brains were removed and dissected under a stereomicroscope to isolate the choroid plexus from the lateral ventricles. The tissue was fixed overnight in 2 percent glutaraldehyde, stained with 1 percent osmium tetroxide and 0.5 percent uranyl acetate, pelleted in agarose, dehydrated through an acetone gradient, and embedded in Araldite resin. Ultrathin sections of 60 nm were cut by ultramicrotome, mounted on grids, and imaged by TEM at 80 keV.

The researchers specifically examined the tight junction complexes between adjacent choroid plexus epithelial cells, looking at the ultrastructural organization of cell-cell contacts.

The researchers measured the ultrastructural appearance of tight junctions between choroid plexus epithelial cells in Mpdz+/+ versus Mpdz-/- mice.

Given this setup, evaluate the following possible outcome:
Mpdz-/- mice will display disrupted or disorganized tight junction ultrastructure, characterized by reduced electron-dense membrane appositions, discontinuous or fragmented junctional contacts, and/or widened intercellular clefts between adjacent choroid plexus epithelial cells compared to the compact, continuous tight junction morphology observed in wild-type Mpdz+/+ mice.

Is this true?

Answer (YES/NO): YES